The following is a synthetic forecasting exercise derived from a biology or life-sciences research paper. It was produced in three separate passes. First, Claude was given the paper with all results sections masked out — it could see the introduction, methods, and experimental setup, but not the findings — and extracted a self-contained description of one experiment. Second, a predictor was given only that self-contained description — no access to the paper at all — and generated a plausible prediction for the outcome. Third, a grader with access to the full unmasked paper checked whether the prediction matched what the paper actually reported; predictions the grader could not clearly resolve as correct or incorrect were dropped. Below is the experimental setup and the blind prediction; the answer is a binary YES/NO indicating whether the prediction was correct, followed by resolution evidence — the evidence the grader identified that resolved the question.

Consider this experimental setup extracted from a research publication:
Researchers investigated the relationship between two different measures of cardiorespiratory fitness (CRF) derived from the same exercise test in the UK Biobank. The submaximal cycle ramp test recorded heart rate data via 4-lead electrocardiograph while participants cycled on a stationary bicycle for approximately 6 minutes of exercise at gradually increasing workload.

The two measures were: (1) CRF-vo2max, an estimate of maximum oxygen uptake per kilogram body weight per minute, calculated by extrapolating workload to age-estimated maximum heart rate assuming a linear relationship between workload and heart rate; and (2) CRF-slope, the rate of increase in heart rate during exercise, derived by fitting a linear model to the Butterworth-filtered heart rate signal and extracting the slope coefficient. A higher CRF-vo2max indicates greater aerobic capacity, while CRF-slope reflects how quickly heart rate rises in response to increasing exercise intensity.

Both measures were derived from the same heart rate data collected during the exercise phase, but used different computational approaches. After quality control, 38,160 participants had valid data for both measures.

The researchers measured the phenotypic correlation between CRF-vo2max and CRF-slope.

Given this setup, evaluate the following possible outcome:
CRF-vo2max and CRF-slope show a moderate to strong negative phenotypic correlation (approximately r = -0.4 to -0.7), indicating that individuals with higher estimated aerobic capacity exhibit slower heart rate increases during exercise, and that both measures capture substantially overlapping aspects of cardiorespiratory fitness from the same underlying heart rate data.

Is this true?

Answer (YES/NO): YES